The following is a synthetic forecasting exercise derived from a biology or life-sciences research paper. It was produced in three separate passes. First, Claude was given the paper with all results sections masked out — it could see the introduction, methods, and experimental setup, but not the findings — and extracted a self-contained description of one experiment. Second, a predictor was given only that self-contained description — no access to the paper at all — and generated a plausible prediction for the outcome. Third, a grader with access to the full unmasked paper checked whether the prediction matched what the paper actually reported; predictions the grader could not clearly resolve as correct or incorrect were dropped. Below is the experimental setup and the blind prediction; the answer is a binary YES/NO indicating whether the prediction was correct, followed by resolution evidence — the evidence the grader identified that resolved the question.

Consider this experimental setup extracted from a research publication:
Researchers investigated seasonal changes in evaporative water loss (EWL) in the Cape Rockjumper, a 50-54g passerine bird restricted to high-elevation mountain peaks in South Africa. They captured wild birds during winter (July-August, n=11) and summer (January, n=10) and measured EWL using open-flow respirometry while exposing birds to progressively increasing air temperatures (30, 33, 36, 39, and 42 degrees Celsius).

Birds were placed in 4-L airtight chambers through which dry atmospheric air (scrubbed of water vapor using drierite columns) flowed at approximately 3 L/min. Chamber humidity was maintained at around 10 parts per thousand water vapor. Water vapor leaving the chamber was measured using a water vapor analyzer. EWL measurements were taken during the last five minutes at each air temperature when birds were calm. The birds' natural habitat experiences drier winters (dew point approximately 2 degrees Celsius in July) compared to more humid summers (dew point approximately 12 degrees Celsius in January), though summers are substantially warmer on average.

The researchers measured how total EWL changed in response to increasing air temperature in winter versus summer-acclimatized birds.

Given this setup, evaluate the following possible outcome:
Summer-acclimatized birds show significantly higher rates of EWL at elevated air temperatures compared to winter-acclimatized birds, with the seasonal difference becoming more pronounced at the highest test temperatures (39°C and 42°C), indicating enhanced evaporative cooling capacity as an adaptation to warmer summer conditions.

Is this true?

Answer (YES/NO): YES